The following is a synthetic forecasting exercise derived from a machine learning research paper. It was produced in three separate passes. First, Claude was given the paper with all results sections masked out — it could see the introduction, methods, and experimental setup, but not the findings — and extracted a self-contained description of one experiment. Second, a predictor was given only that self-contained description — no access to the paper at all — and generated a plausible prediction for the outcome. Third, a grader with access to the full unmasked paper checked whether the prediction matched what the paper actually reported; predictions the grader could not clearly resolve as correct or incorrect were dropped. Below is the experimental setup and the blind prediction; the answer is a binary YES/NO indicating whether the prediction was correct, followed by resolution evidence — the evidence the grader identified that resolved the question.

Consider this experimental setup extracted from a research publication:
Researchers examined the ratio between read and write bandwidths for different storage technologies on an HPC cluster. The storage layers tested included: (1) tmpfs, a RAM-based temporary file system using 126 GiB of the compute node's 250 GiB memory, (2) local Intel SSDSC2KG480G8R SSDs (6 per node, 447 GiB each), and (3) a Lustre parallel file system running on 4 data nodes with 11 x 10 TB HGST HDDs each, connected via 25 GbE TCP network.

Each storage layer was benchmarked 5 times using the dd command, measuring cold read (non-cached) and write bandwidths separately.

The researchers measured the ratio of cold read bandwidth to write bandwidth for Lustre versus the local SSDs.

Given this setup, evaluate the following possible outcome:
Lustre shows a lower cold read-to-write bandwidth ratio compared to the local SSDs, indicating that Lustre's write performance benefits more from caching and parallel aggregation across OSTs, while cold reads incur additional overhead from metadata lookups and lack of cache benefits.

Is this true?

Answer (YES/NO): NO